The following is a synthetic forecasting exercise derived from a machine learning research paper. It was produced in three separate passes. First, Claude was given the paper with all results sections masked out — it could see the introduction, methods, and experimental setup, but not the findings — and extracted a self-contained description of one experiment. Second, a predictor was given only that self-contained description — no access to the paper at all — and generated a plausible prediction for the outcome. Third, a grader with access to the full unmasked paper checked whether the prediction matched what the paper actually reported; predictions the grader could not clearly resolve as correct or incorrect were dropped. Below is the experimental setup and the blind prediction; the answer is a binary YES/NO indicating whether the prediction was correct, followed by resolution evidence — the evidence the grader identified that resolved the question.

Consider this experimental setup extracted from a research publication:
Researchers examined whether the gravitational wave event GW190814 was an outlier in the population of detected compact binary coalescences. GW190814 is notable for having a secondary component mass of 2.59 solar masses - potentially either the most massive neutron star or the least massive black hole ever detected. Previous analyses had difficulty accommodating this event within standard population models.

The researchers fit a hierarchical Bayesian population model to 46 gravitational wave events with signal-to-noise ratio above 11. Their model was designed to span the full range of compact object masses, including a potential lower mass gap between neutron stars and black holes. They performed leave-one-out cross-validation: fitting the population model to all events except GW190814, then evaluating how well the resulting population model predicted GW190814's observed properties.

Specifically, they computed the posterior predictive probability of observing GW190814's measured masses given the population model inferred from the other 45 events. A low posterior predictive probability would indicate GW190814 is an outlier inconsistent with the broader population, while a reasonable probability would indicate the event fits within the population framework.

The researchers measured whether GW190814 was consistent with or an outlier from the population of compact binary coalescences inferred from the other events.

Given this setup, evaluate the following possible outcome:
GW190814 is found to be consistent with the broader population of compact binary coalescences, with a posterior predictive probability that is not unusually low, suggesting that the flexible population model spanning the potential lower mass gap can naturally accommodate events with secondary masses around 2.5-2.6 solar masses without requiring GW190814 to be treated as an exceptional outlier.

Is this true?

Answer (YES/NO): YES